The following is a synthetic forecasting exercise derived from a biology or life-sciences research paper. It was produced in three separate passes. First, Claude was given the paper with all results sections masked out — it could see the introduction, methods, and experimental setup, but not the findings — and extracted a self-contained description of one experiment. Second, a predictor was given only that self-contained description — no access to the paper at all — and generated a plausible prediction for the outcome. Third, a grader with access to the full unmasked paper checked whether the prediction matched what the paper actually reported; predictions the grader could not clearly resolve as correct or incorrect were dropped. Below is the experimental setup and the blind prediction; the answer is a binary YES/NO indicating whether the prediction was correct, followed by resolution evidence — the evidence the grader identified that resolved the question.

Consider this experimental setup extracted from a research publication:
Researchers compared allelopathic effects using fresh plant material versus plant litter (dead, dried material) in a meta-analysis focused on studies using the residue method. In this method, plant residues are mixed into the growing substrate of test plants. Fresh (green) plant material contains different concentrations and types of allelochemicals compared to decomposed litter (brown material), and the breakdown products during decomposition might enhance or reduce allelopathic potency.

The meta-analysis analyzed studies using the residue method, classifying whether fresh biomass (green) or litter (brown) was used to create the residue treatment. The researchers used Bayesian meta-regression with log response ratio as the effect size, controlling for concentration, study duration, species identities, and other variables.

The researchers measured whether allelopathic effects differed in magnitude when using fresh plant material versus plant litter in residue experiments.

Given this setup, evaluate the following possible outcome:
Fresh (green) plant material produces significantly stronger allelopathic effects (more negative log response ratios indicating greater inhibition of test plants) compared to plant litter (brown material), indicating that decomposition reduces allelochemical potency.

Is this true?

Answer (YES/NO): YES